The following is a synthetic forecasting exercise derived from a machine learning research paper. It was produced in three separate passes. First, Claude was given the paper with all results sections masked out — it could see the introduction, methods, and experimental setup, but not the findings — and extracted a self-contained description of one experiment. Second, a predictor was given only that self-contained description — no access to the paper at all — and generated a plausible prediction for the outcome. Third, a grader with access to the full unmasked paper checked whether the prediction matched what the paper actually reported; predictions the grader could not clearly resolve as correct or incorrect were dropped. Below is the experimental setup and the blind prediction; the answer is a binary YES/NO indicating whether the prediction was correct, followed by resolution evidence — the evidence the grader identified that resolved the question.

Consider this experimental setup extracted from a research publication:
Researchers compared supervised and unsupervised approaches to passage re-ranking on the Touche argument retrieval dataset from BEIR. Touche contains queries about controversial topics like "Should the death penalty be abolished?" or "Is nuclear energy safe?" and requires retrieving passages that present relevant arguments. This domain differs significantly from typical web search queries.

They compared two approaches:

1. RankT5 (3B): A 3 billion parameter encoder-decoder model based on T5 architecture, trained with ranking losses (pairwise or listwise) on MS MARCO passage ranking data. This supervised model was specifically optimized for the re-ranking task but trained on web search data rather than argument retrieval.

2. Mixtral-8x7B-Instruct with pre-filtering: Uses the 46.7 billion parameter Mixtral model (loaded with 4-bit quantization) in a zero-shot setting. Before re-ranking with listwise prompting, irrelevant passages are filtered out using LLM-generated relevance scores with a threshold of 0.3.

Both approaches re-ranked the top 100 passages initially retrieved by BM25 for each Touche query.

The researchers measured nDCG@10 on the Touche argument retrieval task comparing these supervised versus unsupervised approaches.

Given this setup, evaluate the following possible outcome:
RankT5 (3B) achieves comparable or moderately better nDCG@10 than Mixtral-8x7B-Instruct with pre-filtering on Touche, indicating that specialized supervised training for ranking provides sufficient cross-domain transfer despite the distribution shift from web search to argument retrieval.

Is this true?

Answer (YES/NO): NO